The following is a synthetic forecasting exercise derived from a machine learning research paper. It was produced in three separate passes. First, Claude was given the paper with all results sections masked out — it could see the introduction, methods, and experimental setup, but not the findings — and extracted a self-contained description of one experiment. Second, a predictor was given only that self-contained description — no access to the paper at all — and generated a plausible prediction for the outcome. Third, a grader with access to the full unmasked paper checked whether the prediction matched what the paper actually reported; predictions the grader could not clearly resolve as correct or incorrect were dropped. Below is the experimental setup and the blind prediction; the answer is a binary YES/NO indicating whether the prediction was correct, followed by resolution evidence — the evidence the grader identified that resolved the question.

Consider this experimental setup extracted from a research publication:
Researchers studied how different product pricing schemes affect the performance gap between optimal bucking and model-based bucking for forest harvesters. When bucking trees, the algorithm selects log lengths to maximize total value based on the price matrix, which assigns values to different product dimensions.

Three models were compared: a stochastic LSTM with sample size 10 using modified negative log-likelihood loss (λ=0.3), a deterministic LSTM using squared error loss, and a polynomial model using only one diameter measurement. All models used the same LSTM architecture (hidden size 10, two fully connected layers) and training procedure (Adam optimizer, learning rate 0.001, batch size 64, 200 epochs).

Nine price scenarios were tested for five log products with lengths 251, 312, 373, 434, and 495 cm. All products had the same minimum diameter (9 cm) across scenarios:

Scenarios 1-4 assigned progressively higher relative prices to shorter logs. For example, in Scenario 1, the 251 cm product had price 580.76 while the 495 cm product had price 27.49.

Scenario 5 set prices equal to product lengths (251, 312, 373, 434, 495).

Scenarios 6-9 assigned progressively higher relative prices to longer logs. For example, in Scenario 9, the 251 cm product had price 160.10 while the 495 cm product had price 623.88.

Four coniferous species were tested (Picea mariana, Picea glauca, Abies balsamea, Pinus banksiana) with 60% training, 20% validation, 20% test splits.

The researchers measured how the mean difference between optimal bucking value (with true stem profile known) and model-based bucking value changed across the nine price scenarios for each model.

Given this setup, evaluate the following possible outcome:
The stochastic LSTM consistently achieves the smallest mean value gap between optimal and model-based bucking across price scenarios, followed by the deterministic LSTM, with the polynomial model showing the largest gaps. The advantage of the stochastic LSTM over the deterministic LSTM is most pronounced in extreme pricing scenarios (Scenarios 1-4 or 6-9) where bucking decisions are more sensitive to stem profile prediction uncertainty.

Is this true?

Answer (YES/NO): NO